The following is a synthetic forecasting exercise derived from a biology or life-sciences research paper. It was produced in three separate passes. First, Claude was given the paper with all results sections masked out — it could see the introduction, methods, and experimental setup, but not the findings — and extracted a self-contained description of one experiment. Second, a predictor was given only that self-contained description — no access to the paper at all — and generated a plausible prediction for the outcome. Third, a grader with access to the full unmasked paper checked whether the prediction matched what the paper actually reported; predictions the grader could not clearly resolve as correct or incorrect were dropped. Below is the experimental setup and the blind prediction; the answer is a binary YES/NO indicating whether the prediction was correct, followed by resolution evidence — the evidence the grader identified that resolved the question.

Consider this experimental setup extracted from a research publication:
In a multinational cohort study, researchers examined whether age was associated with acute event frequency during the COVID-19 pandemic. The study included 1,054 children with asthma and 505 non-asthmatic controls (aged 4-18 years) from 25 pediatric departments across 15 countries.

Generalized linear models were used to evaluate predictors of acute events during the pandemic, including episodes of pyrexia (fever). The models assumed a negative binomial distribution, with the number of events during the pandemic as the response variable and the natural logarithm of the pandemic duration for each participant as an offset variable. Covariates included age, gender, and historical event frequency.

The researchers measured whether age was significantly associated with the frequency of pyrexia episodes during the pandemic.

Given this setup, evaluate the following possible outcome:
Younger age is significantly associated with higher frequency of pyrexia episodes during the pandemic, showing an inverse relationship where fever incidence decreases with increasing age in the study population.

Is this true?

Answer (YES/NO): YES